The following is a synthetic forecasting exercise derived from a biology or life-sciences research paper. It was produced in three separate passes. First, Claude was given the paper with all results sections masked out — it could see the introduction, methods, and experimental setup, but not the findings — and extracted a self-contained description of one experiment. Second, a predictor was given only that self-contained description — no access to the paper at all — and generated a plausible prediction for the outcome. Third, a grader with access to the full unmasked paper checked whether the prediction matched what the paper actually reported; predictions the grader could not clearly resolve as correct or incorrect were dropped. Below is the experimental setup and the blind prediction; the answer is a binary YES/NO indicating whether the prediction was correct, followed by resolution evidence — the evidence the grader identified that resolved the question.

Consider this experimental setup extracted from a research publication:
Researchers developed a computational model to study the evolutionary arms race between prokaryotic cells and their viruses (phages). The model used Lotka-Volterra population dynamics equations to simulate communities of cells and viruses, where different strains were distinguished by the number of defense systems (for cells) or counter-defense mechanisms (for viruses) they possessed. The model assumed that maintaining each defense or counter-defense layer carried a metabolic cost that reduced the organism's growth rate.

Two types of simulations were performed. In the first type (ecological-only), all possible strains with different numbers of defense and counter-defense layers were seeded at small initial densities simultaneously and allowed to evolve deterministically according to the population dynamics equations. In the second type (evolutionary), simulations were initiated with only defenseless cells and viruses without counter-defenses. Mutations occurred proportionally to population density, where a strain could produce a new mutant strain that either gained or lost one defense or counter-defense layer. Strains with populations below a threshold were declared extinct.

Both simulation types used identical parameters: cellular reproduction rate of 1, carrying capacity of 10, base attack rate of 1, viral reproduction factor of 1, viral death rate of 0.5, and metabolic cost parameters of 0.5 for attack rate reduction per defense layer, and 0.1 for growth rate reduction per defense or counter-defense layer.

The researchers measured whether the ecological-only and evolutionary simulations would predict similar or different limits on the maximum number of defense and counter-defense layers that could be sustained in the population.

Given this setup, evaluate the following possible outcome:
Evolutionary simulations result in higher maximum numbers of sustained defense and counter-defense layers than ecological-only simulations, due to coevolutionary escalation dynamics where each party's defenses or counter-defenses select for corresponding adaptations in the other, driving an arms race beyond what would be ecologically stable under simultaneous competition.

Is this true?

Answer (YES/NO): NO